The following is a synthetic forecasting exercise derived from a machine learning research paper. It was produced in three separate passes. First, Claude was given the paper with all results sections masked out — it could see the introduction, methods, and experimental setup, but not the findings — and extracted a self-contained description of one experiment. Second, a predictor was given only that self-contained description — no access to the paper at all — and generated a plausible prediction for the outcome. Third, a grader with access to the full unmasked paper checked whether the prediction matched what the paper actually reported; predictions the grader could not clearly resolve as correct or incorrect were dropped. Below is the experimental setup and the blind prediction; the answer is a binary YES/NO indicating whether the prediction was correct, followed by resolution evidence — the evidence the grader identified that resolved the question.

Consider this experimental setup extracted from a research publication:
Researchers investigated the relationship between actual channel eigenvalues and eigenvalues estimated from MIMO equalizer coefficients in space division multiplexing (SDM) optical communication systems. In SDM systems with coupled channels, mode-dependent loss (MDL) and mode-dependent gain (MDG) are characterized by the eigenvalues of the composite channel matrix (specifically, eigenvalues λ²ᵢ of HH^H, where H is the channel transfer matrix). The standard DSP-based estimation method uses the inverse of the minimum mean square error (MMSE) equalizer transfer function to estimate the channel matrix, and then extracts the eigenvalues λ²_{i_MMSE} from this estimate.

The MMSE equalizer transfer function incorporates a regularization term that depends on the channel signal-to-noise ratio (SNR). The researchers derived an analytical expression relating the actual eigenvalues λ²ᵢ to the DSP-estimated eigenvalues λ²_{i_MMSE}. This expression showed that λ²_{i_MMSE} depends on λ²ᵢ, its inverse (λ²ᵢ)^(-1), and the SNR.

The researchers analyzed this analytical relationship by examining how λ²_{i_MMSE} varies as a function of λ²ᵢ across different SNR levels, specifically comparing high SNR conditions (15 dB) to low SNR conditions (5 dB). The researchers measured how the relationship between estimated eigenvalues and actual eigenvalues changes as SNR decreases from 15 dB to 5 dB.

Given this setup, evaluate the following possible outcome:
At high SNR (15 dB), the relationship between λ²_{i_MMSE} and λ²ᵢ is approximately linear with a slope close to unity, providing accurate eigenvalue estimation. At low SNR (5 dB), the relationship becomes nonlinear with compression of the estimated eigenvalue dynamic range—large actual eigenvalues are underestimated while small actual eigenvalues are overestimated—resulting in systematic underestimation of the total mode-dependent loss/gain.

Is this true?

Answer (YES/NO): NO